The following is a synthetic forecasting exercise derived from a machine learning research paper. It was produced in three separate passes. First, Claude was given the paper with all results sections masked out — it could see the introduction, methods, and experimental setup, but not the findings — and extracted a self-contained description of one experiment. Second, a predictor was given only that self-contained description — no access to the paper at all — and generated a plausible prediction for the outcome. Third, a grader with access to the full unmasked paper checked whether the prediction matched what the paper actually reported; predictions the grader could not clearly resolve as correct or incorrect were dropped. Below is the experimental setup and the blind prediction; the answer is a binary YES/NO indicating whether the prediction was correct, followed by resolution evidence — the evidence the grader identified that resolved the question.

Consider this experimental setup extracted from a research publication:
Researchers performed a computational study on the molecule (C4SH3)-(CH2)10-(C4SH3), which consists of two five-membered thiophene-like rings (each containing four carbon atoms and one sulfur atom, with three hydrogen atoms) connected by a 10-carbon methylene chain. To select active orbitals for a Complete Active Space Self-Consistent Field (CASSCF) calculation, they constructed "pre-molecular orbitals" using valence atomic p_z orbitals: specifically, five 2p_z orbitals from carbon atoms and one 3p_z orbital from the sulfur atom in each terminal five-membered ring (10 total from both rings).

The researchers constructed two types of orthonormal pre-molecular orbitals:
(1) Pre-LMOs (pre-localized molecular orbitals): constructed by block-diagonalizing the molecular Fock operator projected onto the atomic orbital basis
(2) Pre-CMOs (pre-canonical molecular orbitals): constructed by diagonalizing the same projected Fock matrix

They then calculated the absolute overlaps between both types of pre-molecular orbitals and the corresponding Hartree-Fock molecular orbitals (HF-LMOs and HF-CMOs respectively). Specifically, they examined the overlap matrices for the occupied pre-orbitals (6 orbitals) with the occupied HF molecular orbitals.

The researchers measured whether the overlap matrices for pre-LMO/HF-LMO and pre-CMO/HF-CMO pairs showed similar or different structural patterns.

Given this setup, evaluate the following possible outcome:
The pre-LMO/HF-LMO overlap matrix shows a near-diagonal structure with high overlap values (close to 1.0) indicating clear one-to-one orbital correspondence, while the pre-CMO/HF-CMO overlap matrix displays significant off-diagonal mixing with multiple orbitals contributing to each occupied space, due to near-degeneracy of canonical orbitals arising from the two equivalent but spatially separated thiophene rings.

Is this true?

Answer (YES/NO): YES